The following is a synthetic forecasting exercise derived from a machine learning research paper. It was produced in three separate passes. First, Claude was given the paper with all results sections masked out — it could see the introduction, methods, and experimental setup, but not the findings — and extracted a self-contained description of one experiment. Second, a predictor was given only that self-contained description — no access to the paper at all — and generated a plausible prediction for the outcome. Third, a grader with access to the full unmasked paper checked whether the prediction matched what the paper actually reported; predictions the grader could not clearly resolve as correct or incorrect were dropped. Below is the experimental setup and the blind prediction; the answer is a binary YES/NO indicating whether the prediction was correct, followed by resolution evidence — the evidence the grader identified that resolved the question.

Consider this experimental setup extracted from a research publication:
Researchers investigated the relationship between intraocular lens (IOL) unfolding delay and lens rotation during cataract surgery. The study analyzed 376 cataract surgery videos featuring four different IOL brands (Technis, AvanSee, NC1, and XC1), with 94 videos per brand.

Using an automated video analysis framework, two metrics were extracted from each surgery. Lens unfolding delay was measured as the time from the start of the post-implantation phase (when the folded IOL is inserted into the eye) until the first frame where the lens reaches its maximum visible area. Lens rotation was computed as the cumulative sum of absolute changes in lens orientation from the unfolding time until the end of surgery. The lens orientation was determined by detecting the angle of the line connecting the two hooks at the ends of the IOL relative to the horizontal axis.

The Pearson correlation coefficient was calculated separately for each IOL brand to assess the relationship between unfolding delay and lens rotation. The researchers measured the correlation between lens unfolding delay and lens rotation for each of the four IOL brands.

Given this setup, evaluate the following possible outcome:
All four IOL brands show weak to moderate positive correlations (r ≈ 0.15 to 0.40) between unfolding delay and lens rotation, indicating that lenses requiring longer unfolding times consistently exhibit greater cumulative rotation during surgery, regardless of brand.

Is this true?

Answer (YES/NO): NO